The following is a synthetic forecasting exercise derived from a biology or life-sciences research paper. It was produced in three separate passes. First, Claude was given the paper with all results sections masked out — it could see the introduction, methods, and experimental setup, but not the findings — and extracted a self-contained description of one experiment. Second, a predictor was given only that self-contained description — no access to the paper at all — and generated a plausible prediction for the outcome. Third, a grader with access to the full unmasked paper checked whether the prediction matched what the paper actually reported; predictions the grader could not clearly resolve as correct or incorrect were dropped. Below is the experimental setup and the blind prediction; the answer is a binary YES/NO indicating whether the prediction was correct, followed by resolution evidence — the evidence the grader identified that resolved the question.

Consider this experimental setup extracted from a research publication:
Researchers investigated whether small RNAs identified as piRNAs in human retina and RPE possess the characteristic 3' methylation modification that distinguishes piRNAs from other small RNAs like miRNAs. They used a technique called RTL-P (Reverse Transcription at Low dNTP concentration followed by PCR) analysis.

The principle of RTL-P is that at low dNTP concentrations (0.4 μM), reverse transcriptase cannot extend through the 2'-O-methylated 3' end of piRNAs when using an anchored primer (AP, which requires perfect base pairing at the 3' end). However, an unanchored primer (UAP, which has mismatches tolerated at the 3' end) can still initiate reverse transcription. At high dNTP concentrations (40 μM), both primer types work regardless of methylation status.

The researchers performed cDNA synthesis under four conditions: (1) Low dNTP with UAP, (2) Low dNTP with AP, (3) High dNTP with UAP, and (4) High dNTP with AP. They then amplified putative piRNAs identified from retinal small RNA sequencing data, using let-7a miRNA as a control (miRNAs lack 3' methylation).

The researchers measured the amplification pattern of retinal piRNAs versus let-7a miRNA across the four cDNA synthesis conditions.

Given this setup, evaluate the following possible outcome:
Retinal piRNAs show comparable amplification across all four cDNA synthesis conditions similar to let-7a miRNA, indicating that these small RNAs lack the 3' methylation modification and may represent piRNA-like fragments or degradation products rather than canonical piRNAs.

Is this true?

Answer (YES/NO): NO